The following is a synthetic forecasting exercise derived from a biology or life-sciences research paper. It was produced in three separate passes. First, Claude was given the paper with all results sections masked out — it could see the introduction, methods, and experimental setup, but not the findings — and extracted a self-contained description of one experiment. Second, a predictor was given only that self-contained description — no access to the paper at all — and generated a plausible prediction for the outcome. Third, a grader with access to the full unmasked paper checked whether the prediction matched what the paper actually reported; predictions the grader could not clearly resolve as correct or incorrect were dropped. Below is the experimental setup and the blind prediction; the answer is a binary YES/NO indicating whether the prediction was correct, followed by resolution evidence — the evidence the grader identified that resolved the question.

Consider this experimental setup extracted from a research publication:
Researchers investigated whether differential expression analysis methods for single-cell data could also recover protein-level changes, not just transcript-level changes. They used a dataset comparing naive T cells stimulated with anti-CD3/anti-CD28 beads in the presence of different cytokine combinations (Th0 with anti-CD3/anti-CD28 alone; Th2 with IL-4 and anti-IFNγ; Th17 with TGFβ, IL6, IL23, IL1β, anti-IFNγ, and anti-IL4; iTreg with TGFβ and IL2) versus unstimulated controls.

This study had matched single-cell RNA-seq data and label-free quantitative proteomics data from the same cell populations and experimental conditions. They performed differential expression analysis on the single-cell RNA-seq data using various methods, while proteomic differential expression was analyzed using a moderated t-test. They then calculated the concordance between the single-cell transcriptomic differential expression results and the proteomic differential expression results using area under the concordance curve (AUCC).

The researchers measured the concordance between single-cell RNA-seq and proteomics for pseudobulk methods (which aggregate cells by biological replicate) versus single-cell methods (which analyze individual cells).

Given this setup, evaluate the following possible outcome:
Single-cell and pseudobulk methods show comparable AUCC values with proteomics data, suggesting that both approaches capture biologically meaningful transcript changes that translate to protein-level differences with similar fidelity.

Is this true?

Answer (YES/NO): NO